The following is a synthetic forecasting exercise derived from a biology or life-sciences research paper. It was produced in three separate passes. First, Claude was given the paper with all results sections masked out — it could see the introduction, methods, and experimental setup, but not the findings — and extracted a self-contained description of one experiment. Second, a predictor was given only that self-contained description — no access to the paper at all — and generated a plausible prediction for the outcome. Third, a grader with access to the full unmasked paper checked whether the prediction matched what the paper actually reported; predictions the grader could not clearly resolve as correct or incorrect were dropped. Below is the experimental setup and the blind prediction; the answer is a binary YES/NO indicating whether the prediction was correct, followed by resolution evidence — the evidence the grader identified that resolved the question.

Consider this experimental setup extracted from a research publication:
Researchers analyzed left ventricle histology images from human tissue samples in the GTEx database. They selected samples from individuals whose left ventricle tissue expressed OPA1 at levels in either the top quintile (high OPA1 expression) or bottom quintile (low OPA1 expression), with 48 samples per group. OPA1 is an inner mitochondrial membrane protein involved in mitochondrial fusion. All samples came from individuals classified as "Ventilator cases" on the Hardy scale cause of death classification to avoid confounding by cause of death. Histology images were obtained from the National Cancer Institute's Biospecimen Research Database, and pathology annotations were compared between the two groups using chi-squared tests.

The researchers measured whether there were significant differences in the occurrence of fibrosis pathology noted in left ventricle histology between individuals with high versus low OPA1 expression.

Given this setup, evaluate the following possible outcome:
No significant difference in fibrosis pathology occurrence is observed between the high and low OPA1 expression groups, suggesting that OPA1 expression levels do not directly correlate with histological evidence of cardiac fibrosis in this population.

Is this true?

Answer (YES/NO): NO